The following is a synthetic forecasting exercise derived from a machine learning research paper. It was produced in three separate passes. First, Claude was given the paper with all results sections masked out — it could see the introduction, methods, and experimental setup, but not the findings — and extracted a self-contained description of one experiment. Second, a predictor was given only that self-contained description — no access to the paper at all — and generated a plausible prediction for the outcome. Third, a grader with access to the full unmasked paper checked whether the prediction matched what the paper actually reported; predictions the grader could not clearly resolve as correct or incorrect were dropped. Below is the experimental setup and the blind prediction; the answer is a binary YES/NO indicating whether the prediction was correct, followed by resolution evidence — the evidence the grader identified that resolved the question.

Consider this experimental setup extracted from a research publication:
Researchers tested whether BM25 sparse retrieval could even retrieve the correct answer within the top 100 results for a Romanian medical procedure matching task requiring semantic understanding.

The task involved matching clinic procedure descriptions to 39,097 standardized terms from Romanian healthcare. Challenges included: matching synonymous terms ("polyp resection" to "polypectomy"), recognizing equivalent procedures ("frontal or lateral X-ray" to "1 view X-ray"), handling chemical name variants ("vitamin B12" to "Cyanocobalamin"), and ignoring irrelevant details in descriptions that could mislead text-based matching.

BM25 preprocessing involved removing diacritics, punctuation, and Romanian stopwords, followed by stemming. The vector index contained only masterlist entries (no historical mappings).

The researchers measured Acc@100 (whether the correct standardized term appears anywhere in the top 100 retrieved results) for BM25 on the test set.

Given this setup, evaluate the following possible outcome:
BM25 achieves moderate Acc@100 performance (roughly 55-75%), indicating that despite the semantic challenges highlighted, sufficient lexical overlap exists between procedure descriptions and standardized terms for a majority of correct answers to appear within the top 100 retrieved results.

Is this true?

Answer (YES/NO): NO